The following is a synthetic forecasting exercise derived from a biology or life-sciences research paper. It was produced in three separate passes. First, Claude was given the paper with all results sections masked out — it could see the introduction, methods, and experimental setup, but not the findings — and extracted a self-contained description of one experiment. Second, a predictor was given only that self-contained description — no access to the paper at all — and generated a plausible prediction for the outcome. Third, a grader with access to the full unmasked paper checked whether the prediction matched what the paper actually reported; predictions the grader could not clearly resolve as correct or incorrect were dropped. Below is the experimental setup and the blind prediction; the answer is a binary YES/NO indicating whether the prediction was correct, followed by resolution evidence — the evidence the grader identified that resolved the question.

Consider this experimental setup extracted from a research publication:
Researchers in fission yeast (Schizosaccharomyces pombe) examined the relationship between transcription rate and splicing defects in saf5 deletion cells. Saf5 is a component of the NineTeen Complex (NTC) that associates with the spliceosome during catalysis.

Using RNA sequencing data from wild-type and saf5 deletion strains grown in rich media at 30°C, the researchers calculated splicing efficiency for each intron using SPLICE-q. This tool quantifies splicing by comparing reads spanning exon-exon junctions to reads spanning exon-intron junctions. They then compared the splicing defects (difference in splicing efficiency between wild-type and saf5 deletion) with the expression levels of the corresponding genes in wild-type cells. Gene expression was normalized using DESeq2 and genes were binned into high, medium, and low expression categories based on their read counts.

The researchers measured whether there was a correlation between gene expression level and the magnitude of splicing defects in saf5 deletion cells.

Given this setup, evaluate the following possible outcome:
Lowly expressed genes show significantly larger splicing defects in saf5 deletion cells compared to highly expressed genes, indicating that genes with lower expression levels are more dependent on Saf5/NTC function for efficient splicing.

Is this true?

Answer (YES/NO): NO